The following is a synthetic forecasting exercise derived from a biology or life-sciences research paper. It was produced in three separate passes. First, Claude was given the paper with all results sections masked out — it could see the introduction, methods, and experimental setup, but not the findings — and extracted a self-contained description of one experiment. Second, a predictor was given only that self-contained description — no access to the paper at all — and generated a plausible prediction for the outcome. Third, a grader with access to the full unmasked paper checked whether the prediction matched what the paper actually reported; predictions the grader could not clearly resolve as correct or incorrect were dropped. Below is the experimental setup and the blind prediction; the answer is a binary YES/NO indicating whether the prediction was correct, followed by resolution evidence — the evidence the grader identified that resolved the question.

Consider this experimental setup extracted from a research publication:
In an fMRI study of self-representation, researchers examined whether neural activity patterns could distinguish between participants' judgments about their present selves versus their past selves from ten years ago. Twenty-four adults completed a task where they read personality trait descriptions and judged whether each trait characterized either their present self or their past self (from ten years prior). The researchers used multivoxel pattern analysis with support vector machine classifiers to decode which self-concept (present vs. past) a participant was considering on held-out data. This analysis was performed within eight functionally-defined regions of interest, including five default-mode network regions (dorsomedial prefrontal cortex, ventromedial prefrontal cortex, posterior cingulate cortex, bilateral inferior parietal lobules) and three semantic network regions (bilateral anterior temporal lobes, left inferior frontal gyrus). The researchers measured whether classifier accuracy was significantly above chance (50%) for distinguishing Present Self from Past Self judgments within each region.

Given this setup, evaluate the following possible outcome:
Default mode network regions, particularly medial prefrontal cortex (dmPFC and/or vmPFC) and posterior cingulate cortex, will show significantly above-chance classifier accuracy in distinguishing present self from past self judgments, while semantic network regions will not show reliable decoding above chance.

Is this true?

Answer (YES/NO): NO